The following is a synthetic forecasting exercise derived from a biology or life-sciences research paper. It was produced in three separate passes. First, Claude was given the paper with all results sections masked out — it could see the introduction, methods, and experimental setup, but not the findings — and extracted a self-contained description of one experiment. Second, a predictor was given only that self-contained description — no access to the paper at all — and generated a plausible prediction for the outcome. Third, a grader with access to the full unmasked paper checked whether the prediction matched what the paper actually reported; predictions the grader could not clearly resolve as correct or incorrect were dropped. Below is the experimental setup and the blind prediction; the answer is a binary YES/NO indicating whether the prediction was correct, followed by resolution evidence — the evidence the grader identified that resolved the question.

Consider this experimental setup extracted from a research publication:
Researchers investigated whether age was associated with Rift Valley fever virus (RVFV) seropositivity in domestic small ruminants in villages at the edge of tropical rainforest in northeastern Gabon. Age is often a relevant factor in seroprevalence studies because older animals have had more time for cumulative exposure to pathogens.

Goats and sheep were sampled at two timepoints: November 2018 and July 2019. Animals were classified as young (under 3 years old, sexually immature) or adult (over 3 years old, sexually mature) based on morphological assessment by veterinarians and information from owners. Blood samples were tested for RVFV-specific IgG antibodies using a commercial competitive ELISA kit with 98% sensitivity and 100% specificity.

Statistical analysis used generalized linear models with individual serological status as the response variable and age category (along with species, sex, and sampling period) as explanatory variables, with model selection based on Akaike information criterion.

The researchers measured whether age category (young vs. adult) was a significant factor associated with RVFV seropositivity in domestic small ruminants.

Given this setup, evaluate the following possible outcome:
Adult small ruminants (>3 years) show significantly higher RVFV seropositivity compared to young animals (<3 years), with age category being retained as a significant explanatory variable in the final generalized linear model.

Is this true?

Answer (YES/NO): NO